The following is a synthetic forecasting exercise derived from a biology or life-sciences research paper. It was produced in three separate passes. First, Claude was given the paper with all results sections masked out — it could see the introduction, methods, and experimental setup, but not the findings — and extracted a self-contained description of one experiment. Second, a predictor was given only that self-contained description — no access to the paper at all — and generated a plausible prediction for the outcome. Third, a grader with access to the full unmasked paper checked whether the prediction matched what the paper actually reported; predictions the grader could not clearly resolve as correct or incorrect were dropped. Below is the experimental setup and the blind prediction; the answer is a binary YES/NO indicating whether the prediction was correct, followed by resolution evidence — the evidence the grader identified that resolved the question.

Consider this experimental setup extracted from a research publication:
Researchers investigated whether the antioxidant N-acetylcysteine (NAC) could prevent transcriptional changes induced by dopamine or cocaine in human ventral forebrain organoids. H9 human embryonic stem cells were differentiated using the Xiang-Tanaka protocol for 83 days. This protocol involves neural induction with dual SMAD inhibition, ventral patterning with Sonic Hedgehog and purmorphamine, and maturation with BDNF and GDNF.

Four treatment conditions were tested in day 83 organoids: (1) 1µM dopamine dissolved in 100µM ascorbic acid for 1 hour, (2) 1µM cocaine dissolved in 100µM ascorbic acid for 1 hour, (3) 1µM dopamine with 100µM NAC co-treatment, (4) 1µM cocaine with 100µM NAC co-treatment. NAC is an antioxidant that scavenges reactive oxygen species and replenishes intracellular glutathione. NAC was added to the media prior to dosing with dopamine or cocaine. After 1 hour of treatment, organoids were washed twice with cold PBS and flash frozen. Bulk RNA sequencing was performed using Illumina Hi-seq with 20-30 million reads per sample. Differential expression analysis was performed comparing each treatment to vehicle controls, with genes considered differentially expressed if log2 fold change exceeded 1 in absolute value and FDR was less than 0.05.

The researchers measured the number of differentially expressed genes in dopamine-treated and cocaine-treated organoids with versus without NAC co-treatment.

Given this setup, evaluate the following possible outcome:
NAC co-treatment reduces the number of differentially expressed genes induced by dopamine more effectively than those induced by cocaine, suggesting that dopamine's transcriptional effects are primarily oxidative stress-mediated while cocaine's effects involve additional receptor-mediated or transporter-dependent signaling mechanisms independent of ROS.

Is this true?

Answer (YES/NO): NO